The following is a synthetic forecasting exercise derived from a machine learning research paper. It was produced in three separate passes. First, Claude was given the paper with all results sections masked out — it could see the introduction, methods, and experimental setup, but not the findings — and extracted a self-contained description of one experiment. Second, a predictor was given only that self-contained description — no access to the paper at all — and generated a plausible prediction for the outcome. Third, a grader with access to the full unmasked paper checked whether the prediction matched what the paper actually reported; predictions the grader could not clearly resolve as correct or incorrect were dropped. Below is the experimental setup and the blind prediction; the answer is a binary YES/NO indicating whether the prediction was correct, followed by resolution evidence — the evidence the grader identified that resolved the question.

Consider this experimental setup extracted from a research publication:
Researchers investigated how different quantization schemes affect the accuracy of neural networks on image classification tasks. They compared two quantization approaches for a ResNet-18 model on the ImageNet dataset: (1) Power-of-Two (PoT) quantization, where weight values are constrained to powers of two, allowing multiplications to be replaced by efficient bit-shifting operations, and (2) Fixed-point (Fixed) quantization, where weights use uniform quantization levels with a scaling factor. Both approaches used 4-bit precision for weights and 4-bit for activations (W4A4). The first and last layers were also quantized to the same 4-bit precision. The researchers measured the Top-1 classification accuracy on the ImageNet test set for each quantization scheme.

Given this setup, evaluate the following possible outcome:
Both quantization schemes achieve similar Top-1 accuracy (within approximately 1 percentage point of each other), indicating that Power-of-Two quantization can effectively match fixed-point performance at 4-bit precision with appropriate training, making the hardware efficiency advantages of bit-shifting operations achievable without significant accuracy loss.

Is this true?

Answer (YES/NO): NO